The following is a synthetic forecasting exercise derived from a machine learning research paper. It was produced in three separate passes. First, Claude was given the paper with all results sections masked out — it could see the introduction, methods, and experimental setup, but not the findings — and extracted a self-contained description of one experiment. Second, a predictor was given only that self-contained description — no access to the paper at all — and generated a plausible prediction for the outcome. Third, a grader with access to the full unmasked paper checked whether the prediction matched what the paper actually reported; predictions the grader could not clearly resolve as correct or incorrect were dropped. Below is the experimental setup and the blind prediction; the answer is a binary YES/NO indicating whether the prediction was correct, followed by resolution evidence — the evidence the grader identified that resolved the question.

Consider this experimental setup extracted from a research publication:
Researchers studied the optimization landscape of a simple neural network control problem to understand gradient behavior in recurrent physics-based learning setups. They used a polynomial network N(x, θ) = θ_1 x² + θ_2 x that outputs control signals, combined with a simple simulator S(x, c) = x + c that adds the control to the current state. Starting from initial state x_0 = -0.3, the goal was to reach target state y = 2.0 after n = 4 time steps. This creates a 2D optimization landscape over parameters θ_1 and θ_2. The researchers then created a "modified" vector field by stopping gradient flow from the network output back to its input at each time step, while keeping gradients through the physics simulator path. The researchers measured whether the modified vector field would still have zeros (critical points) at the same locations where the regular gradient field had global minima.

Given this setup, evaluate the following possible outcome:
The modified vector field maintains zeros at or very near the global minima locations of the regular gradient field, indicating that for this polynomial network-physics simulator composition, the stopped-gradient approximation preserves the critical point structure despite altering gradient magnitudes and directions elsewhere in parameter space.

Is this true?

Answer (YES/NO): YES